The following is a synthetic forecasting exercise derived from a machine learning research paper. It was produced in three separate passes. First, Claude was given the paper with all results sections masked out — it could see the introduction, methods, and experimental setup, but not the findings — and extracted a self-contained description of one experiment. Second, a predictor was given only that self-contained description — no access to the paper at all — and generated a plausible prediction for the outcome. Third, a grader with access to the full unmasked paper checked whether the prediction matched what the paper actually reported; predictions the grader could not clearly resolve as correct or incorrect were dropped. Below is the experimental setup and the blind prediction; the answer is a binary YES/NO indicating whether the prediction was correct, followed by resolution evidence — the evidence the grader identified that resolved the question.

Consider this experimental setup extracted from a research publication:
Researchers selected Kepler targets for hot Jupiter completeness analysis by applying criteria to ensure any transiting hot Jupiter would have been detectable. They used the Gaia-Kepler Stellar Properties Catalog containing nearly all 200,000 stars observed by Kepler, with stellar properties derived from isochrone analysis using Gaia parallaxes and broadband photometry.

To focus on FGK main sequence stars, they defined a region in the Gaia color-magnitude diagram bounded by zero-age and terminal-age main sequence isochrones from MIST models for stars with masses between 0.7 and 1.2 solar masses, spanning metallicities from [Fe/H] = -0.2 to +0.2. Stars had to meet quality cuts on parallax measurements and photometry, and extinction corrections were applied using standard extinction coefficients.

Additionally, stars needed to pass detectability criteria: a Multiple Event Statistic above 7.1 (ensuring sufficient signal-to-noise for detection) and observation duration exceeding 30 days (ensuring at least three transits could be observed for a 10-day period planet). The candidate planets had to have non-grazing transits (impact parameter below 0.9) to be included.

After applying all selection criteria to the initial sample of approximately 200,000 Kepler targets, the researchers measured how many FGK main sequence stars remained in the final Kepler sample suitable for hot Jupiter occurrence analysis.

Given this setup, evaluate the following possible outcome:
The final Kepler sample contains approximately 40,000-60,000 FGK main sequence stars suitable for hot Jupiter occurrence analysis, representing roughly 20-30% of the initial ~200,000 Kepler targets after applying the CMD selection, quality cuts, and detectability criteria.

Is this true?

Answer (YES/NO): NO